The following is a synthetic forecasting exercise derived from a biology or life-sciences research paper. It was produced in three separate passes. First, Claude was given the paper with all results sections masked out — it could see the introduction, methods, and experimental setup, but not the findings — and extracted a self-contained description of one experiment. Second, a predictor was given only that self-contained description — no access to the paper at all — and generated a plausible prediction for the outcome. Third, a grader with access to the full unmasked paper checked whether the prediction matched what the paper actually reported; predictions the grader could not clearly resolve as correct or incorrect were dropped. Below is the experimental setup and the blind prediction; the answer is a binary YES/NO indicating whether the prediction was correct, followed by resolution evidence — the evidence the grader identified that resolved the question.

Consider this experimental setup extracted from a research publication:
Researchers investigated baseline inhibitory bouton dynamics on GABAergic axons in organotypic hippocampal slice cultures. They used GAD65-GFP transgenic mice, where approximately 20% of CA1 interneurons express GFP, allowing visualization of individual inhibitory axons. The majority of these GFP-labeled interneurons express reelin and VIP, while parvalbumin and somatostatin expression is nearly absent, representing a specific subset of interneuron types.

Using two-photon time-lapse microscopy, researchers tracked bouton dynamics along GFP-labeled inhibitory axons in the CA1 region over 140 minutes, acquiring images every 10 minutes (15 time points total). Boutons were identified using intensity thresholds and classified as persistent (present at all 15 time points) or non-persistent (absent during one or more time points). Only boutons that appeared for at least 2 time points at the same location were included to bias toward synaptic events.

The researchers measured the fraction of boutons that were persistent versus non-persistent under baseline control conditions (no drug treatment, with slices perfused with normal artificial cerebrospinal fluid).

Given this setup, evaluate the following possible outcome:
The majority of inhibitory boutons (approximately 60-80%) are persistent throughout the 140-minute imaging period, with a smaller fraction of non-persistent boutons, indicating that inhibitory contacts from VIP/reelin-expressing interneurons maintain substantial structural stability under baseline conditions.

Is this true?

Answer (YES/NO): YES